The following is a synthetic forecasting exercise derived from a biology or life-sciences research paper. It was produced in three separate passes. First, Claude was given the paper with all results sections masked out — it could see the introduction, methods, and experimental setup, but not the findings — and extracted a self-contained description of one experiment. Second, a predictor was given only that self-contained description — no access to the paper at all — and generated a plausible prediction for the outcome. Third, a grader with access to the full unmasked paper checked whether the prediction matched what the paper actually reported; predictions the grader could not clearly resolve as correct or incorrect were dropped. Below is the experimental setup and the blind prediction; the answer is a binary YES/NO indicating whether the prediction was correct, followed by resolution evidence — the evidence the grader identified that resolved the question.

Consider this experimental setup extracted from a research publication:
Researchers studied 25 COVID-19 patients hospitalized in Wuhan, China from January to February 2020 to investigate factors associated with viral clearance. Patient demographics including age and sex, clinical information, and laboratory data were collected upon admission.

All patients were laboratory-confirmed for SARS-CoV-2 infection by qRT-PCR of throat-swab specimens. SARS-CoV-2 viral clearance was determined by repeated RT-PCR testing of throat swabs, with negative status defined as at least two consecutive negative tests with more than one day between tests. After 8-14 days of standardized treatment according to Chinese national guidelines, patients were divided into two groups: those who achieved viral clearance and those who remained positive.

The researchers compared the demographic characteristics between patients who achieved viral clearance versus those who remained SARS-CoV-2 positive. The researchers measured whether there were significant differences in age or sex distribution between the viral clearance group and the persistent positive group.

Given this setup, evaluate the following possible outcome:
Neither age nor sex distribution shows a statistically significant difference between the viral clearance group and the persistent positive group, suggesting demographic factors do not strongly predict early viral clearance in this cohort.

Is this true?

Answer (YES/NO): NO